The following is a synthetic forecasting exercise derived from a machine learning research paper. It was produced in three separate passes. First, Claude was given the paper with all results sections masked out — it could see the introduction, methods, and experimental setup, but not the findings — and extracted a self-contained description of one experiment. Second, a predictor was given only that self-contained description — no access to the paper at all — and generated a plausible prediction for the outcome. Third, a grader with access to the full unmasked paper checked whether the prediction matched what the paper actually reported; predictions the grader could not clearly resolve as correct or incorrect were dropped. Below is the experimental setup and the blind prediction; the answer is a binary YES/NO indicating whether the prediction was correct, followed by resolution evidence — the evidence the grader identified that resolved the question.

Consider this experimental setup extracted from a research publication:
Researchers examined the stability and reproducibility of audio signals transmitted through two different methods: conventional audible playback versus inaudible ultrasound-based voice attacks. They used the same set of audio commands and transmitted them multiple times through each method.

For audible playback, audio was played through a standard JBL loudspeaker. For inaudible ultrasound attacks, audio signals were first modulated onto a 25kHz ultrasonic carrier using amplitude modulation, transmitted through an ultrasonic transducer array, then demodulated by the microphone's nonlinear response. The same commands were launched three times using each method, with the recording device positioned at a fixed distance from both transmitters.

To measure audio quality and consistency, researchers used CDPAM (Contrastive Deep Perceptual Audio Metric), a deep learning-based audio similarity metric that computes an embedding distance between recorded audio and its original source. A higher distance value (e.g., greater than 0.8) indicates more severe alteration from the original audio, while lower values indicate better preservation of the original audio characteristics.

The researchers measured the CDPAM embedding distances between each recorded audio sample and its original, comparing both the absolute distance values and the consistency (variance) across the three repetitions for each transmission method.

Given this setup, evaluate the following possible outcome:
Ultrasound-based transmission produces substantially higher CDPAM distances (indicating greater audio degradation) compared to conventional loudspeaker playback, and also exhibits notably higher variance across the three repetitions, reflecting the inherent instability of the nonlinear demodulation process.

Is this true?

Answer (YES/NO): YES